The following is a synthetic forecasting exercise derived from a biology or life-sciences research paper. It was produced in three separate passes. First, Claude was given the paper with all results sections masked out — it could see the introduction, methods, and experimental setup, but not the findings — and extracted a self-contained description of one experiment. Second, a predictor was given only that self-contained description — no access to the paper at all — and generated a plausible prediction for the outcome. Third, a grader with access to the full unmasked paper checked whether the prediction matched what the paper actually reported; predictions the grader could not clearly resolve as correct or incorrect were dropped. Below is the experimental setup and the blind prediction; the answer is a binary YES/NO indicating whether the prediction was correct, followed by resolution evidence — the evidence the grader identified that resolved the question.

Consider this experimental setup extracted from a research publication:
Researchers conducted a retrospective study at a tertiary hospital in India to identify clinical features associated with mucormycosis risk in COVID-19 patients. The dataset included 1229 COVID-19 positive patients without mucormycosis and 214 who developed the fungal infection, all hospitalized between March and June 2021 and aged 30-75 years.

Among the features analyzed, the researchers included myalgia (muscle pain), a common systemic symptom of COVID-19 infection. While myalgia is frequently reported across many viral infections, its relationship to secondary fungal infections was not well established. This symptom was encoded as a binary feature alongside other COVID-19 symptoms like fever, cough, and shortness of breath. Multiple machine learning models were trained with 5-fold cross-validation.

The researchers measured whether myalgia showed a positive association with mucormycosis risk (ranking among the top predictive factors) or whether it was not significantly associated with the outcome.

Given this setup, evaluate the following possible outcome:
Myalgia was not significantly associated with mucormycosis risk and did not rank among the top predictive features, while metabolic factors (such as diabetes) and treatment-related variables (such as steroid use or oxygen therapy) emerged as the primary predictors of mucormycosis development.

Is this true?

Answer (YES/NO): NO